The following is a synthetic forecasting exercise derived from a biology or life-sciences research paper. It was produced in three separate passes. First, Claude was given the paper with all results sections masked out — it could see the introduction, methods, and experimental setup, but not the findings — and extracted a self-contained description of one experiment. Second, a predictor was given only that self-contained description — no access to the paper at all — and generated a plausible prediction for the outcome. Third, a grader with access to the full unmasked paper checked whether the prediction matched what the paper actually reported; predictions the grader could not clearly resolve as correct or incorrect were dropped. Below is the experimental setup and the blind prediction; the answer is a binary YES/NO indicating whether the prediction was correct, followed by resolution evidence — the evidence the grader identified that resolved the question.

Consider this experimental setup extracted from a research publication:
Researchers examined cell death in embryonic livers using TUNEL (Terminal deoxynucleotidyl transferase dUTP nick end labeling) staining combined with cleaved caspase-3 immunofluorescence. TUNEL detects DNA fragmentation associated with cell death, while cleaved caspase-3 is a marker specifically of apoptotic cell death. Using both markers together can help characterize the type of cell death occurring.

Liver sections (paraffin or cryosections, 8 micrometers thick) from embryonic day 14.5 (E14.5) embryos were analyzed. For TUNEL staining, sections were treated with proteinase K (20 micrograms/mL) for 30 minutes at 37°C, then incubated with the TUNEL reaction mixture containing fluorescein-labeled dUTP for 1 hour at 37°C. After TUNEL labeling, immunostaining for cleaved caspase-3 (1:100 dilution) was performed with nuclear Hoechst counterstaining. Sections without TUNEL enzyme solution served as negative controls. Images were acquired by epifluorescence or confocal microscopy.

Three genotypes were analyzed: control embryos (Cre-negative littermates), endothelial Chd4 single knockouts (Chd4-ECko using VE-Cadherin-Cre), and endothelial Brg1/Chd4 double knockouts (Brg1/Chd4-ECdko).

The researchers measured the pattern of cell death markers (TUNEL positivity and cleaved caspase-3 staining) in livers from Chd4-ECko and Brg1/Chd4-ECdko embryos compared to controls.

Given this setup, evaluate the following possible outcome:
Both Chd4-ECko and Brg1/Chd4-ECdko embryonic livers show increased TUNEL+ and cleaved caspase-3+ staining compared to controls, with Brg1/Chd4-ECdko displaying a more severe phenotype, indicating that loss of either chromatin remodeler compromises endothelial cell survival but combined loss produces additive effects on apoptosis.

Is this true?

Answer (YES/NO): NO